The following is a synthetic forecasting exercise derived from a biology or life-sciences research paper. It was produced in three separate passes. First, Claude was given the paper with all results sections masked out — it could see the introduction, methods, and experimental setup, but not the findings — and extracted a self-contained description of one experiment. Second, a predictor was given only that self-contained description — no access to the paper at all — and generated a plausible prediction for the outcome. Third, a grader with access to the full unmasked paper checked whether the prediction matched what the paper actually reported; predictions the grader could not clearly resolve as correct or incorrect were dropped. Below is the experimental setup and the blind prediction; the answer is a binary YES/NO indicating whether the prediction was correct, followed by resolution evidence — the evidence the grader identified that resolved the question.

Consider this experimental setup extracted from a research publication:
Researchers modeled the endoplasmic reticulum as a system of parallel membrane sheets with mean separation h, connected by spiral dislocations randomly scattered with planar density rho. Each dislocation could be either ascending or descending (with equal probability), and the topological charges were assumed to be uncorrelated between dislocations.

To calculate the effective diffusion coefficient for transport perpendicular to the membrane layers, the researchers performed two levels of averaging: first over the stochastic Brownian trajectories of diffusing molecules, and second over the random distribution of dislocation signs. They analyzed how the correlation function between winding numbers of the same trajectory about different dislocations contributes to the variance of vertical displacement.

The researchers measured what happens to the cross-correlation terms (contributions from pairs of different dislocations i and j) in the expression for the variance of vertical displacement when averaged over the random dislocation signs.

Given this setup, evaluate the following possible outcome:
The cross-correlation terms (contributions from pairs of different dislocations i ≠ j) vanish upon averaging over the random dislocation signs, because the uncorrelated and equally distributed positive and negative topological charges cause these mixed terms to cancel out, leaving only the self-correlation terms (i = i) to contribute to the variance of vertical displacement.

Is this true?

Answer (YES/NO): YES